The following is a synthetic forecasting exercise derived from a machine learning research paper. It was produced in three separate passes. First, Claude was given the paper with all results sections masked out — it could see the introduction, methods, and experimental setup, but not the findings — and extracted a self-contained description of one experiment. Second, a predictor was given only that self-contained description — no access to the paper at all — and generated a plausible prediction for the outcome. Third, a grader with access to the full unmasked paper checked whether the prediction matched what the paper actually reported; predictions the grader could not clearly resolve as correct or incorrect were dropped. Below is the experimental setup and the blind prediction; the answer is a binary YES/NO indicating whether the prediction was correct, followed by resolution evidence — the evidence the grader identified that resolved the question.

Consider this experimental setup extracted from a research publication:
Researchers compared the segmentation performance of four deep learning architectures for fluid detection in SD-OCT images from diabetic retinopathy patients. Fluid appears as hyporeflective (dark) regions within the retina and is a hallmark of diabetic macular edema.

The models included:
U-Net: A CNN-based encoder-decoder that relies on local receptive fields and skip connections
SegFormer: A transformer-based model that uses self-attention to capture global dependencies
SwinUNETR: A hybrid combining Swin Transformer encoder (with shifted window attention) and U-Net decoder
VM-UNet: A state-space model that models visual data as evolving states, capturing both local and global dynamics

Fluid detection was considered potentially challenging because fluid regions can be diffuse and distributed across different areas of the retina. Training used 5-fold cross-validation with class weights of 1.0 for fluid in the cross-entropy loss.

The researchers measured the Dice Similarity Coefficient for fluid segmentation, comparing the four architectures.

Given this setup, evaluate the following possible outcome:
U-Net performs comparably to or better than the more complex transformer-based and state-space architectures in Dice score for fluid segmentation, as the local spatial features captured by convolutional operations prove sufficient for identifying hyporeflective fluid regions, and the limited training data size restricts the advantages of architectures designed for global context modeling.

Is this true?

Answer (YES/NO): NO